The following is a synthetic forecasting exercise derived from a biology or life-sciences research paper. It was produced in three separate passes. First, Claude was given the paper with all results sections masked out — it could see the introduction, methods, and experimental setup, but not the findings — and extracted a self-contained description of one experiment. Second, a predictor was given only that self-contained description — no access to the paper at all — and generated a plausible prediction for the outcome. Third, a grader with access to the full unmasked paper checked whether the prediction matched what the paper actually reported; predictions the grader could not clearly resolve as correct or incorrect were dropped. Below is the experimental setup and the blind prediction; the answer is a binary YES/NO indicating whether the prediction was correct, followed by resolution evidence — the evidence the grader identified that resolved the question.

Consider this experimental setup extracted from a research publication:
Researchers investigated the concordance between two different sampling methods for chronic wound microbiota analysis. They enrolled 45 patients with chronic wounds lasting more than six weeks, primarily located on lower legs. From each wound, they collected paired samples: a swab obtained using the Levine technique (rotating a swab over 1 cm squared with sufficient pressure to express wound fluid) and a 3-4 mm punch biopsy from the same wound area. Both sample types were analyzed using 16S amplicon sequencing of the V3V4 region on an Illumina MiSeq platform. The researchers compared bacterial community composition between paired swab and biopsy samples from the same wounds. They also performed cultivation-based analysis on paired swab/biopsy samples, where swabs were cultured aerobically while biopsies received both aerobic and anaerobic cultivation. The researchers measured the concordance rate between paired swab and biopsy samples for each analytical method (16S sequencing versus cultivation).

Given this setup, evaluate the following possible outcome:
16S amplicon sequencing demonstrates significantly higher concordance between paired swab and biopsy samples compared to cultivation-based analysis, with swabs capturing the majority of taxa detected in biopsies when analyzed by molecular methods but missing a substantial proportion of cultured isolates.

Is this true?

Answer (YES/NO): NO